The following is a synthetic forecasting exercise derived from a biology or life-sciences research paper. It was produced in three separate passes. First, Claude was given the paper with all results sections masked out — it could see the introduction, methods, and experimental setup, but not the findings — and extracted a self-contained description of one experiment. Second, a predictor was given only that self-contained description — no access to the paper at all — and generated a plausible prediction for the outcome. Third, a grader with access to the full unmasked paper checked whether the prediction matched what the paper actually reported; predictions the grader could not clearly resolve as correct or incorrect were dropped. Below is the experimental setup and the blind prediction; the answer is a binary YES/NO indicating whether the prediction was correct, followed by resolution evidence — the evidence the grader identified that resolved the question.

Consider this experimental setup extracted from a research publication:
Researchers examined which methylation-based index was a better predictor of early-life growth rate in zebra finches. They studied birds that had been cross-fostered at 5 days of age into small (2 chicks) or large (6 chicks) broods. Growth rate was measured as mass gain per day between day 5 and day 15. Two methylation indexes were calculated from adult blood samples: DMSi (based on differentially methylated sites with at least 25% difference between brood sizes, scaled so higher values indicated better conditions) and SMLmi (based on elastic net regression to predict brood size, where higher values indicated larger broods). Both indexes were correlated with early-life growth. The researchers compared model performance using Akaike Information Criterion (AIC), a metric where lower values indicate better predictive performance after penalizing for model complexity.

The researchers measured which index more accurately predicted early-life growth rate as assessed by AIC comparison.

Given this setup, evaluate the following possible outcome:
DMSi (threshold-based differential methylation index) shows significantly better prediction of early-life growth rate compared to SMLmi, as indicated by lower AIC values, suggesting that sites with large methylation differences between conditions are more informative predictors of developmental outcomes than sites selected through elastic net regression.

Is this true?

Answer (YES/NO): YES